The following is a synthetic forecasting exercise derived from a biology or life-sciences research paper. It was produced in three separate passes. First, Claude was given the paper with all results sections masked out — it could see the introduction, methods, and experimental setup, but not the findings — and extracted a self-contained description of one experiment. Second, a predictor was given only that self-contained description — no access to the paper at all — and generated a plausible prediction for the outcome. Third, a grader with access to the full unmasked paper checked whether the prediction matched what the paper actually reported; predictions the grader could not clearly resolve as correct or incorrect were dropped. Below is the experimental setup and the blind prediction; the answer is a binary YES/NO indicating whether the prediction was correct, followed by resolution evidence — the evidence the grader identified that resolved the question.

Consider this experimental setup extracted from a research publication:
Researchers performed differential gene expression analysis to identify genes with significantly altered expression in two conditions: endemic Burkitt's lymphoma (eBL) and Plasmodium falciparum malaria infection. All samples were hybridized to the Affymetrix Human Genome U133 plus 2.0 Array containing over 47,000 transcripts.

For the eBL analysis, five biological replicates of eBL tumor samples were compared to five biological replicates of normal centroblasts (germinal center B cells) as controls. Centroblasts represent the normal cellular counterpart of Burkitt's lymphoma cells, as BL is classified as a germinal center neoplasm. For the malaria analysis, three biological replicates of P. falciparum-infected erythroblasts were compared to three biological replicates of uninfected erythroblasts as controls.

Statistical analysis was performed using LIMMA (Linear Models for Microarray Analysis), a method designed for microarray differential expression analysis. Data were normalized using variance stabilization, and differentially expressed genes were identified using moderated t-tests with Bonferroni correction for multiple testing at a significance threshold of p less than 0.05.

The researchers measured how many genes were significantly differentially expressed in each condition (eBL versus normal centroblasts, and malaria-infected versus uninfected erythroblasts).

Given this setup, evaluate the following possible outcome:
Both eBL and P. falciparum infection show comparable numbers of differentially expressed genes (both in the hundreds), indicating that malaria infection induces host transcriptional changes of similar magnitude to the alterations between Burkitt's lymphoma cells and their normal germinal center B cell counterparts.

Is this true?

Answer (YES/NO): NO